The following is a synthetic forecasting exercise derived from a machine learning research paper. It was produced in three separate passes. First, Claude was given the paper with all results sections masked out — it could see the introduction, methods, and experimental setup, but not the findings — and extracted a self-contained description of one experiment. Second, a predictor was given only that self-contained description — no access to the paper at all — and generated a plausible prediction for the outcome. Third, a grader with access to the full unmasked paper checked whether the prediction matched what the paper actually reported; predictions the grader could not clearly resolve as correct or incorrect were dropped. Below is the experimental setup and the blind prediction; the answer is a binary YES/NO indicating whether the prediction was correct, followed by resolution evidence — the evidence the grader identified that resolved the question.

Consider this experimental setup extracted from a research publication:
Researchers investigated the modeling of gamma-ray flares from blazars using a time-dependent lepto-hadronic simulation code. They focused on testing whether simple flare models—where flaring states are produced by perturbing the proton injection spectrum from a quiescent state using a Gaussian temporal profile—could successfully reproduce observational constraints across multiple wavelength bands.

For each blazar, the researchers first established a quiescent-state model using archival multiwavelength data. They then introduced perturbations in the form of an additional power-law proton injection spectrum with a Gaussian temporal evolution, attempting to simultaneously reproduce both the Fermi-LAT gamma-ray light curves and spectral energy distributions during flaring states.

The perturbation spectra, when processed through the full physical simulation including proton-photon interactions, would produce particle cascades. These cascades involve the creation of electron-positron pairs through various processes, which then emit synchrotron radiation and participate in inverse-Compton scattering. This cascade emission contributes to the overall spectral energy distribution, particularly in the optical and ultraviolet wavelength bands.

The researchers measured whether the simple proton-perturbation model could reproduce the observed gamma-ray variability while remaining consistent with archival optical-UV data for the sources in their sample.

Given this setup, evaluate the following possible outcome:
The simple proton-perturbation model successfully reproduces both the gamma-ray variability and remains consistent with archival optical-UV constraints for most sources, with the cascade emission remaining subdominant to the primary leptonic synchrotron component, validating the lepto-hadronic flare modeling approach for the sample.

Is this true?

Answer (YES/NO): NO